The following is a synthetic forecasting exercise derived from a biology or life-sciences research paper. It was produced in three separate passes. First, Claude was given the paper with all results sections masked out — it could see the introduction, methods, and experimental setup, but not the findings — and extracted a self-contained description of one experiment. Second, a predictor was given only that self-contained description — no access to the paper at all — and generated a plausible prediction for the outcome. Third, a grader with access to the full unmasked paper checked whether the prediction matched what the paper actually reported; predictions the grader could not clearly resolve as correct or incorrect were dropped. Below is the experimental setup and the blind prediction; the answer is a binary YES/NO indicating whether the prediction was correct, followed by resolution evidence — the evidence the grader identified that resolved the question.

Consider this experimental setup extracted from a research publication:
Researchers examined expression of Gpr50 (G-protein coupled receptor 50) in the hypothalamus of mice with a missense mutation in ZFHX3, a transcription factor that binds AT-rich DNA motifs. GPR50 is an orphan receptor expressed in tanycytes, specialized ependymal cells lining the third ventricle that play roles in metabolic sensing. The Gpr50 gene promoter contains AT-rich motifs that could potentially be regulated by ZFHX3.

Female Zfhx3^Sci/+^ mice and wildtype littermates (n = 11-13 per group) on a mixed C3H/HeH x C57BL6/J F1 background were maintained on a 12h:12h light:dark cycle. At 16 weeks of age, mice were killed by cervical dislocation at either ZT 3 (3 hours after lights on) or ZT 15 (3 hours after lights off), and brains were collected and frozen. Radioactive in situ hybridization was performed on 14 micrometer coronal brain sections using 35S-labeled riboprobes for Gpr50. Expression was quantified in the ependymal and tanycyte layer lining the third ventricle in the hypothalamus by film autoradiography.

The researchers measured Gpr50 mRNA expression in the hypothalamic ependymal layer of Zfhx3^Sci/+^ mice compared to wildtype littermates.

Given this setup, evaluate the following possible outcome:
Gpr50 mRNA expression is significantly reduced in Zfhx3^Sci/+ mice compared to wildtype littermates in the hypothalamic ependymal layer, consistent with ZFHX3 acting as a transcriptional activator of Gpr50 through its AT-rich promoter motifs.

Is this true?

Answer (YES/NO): NO